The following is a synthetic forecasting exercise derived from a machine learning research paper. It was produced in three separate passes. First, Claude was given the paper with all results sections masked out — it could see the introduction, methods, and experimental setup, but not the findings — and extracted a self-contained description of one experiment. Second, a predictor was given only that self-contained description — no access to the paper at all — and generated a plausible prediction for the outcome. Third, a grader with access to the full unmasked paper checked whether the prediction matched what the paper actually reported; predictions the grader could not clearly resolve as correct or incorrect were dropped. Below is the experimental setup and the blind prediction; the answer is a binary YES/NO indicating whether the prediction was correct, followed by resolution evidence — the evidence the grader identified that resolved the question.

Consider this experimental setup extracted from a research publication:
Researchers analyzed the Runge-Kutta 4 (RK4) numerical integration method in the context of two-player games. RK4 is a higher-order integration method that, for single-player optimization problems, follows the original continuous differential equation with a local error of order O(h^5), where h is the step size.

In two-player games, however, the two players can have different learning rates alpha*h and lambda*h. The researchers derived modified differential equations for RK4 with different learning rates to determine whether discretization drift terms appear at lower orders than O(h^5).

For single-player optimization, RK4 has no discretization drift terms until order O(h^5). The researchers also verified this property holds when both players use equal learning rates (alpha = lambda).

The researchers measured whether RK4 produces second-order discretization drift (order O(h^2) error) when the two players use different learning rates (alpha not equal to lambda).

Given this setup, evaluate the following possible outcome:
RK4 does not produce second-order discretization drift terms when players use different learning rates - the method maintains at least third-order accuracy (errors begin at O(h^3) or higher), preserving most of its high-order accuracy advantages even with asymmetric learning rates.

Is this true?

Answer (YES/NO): NO